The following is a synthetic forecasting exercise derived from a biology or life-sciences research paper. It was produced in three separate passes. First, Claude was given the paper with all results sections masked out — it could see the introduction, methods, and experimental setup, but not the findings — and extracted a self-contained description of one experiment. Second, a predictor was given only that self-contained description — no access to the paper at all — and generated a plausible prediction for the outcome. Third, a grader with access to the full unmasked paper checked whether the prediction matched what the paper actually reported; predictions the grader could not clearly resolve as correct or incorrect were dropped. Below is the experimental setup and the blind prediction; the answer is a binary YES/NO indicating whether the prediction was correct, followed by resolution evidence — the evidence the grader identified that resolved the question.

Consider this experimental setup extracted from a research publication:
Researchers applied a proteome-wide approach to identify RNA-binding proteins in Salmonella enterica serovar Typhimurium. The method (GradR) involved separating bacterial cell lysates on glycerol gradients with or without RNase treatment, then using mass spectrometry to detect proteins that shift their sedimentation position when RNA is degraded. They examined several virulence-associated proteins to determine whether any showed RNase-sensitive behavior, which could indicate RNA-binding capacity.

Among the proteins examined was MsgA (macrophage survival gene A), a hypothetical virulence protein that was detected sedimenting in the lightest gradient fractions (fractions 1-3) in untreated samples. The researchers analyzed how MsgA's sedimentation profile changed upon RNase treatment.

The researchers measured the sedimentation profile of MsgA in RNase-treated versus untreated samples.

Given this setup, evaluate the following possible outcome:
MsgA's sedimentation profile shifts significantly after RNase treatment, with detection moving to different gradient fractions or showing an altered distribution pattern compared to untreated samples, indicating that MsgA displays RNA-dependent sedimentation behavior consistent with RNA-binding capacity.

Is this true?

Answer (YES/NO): YES